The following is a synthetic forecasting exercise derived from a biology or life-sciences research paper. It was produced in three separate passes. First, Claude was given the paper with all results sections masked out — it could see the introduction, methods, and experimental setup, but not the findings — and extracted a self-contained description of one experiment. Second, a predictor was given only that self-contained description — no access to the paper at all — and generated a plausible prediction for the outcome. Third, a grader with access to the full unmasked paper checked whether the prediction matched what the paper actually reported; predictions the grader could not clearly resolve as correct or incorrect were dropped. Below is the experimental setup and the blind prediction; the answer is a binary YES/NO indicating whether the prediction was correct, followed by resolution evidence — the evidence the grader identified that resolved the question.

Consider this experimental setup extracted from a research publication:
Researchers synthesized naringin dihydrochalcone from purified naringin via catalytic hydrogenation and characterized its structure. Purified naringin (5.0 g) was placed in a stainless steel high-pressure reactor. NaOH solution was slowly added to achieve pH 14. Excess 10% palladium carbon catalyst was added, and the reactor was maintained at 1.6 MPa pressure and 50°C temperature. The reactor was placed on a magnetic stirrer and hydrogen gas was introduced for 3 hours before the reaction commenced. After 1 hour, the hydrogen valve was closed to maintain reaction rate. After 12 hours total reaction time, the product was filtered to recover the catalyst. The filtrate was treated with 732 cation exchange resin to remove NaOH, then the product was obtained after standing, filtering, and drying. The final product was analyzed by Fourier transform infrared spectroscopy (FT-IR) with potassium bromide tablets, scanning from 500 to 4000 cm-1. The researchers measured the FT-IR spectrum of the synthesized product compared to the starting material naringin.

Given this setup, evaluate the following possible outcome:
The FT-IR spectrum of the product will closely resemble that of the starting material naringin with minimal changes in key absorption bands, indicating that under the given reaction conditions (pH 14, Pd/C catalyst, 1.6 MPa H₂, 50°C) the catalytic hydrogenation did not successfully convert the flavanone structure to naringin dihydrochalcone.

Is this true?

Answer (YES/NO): NO